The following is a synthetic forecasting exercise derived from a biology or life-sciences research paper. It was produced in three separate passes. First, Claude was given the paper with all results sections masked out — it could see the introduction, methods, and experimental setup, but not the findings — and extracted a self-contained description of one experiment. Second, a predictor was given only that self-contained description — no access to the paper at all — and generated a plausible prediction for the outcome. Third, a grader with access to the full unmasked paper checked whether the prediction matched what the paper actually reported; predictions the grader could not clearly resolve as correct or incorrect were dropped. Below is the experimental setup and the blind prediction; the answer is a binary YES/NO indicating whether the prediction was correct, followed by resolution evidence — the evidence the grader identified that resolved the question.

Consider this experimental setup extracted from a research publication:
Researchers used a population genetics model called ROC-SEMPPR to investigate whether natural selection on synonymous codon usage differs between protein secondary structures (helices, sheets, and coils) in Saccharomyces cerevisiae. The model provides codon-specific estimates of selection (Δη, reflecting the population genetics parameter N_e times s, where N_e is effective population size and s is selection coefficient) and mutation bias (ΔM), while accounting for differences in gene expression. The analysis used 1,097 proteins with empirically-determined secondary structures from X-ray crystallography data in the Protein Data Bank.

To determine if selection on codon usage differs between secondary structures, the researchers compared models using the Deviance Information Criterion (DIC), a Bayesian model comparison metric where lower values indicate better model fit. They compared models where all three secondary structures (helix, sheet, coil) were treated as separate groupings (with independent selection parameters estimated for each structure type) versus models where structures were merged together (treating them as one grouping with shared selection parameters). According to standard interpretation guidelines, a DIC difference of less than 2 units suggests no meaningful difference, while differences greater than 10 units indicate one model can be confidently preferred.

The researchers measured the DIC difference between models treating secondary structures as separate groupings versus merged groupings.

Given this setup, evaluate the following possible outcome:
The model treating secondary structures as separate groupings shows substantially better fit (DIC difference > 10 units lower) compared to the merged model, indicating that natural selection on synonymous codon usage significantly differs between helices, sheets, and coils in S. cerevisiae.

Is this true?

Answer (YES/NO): YES